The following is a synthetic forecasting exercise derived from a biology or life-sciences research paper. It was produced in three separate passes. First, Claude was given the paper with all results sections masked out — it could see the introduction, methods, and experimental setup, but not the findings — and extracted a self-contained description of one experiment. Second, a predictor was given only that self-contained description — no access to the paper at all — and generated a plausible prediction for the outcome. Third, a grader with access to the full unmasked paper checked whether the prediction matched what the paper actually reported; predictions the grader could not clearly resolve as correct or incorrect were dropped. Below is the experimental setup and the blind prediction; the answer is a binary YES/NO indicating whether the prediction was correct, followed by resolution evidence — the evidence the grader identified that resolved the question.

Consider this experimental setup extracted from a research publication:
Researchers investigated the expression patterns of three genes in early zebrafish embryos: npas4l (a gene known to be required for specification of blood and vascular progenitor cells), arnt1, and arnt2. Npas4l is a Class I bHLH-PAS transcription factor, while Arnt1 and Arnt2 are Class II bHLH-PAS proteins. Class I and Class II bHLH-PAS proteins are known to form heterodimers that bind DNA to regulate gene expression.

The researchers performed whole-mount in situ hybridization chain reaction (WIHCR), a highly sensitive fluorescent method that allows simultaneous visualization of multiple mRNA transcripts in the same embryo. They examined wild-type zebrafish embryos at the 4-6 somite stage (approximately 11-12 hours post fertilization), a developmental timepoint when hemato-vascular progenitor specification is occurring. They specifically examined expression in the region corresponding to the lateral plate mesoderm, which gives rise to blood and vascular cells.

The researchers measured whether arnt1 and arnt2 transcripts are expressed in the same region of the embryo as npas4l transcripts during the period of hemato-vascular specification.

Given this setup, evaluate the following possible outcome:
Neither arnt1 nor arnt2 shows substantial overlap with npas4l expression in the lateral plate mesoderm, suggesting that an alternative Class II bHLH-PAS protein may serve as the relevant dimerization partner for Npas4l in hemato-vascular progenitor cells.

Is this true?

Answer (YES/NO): NO